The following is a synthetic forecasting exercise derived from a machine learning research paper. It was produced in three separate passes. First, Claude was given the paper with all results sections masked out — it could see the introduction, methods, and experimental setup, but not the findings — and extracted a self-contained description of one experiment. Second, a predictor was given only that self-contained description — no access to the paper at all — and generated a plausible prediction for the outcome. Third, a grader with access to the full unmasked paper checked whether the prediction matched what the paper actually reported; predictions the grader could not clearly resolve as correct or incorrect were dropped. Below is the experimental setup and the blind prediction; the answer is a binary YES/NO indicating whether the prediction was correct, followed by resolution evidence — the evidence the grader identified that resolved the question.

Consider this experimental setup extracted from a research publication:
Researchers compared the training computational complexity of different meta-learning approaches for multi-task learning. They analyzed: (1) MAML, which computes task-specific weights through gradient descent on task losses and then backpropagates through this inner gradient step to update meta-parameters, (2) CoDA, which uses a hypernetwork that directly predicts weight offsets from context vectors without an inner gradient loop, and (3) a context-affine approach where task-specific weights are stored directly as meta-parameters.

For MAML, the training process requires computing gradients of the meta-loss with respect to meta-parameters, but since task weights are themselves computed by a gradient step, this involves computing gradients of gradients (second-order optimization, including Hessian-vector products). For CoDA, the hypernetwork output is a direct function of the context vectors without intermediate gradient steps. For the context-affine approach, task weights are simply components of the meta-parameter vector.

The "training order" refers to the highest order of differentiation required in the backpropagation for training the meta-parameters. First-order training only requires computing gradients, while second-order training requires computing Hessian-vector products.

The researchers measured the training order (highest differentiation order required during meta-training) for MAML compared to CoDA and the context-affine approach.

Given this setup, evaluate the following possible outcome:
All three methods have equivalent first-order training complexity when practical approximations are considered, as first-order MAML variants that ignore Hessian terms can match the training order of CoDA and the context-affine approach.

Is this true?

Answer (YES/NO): NO